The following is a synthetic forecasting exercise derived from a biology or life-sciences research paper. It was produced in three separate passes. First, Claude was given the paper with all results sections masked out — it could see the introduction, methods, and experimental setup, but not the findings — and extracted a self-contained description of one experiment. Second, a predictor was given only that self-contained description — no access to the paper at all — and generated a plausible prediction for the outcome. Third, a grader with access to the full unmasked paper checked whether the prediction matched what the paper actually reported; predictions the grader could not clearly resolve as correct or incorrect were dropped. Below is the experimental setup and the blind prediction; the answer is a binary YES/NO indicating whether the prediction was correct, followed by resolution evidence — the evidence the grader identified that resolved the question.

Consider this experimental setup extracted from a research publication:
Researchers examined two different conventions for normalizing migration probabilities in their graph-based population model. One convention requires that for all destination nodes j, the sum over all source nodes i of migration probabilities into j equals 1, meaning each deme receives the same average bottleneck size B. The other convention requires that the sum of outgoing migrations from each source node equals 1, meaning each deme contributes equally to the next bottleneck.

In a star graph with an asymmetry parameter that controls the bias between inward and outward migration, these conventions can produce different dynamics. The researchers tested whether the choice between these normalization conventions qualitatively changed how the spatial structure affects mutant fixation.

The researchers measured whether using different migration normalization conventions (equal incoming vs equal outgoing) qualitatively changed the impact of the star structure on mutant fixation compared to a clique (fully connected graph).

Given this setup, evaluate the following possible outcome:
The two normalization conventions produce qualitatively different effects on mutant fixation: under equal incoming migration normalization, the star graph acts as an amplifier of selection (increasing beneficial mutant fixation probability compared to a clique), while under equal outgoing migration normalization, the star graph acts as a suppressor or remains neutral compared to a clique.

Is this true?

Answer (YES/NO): NO